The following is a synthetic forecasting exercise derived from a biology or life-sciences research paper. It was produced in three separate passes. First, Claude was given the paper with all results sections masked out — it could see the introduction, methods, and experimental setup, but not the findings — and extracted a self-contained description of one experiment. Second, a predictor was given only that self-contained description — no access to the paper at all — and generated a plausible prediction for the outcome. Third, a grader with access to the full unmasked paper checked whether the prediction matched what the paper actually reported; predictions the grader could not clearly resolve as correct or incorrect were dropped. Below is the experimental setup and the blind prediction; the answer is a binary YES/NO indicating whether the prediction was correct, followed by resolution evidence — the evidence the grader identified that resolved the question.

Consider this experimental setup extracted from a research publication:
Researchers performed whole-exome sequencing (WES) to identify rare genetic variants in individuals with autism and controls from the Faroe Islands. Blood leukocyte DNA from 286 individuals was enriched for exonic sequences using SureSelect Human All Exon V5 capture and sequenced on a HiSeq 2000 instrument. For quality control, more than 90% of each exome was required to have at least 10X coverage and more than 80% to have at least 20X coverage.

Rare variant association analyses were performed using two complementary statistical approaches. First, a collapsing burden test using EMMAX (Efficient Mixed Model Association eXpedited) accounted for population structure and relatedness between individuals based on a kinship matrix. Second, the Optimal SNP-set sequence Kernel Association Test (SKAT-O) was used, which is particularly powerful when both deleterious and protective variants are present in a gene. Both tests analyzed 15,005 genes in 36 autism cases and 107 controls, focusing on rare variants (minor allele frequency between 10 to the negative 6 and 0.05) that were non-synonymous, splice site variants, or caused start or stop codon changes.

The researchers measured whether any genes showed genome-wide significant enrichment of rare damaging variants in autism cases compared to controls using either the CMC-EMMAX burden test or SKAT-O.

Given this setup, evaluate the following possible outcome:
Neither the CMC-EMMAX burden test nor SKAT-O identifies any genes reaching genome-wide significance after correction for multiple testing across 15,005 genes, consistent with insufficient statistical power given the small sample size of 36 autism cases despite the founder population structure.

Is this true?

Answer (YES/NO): YES